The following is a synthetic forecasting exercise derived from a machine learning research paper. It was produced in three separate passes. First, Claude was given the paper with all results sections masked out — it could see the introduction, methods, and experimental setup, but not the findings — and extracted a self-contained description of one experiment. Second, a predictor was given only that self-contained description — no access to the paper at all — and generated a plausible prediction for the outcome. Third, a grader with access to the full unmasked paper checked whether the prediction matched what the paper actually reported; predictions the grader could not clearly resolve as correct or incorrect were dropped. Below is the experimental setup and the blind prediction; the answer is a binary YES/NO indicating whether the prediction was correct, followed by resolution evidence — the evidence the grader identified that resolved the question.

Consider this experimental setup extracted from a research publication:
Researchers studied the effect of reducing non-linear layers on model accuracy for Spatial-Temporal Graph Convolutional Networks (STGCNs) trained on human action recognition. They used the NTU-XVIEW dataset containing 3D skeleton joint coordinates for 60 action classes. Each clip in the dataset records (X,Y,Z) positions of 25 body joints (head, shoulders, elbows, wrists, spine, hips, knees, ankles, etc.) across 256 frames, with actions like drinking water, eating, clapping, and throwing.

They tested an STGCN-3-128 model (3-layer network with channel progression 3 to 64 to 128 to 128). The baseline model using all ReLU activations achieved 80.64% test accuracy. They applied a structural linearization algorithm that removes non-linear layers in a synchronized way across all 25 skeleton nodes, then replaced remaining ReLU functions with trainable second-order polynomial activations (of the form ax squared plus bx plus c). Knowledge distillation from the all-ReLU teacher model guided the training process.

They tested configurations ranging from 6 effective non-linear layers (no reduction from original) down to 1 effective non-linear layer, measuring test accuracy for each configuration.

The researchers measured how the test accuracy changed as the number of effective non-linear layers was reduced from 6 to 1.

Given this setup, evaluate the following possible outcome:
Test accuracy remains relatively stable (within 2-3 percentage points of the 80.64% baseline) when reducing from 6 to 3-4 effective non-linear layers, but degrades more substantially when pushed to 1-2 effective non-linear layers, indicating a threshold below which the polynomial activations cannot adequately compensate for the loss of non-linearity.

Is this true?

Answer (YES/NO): NO